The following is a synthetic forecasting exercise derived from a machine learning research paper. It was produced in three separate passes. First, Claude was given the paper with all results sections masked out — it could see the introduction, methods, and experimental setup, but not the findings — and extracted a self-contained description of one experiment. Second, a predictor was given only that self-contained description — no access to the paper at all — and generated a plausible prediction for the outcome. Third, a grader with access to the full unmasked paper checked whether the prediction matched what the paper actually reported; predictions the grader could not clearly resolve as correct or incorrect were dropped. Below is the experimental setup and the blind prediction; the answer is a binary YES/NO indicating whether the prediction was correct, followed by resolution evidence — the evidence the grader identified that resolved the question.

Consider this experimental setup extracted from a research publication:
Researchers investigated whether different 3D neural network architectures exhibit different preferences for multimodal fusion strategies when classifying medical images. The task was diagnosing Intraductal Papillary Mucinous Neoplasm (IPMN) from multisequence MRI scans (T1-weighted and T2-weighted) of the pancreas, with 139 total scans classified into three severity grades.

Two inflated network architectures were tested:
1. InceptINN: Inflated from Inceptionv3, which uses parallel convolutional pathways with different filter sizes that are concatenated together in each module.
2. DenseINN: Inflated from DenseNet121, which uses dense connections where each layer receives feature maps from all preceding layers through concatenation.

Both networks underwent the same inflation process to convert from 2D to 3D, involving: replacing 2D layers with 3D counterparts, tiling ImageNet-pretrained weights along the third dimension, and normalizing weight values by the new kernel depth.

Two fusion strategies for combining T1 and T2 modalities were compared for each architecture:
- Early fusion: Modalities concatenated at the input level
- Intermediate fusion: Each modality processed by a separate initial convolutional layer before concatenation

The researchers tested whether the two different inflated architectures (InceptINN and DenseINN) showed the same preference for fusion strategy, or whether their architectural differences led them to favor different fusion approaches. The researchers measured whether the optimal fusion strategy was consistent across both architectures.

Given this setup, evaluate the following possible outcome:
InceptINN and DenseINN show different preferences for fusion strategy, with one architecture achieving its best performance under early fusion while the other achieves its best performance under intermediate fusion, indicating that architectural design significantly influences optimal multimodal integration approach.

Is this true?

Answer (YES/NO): YES